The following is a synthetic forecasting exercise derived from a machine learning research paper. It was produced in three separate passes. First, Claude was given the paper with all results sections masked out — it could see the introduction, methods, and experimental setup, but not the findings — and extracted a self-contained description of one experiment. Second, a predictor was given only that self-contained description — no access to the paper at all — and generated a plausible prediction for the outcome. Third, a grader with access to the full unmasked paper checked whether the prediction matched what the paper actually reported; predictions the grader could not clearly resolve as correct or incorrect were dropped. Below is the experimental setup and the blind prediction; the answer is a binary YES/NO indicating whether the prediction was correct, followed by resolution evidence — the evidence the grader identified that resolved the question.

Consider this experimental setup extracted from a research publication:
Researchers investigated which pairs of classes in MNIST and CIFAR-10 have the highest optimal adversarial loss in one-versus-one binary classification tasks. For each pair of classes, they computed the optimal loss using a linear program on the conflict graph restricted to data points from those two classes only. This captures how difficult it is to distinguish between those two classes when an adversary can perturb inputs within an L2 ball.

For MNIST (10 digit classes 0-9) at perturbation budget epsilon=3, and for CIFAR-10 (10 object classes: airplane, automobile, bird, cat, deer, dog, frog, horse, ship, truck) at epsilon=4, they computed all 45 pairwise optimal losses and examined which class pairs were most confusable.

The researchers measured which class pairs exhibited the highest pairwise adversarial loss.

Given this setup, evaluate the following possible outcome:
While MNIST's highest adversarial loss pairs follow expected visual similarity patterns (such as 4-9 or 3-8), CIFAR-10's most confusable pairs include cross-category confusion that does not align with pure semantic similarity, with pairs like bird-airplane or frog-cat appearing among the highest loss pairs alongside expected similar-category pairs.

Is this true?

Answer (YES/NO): NO